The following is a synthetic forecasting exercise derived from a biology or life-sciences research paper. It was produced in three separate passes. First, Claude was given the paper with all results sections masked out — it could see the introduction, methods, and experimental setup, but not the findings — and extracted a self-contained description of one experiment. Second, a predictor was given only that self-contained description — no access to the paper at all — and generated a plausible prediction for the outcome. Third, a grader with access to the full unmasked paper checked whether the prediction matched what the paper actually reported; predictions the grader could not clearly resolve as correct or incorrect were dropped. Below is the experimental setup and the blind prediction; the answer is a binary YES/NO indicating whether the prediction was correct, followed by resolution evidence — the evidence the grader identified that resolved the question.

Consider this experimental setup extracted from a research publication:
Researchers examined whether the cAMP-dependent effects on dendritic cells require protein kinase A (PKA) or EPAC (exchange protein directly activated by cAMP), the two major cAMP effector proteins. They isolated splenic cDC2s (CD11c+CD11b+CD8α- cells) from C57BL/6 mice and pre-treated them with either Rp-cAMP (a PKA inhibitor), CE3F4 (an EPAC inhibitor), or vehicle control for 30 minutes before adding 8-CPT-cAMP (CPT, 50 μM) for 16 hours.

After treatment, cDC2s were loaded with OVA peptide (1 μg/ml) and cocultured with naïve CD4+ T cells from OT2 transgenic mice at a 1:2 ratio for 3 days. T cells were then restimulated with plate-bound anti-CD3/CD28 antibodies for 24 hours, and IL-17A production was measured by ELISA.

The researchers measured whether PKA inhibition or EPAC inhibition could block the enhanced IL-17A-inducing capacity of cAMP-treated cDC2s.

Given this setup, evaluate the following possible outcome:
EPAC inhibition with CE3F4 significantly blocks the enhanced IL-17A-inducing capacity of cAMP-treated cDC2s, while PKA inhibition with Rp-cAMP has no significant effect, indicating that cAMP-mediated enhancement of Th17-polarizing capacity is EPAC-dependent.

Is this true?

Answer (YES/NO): NO